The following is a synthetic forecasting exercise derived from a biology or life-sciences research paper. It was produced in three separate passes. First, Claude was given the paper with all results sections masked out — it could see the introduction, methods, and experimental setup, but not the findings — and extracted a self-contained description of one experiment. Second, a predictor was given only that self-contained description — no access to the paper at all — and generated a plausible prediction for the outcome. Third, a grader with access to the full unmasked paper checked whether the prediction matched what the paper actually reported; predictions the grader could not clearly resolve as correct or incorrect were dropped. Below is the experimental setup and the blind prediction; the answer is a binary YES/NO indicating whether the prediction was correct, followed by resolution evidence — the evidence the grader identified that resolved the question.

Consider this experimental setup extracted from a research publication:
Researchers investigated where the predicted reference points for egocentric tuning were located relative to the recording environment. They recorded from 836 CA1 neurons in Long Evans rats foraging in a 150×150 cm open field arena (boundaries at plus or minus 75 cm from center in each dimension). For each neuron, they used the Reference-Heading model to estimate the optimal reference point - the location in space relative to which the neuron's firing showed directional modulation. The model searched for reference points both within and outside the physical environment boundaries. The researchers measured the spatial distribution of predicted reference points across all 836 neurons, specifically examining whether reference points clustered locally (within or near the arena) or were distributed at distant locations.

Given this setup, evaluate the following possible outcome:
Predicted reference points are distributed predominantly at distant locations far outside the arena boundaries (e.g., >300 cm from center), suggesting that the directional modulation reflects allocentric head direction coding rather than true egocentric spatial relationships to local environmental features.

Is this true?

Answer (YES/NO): NO